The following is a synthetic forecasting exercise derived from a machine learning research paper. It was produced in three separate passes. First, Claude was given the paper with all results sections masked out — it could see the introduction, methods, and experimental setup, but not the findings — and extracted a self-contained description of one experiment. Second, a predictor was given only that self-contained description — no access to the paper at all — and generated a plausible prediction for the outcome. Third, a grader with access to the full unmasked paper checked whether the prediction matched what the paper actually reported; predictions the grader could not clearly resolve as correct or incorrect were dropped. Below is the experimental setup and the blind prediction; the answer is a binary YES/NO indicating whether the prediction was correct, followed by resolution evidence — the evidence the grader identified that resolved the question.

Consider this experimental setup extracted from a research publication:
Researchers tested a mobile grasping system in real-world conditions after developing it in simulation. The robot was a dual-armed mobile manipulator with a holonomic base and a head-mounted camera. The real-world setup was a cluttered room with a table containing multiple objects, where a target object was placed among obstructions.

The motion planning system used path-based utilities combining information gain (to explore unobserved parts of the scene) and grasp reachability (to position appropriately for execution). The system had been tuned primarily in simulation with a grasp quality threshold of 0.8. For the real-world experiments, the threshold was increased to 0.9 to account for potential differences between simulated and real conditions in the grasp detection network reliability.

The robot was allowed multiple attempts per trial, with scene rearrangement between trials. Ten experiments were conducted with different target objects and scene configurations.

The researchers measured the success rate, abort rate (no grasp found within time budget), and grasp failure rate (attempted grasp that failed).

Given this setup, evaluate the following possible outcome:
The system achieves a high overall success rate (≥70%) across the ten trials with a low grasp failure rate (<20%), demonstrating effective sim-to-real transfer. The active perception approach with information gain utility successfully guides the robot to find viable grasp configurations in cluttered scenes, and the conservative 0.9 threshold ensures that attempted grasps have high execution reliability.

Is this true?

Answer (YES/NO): YES